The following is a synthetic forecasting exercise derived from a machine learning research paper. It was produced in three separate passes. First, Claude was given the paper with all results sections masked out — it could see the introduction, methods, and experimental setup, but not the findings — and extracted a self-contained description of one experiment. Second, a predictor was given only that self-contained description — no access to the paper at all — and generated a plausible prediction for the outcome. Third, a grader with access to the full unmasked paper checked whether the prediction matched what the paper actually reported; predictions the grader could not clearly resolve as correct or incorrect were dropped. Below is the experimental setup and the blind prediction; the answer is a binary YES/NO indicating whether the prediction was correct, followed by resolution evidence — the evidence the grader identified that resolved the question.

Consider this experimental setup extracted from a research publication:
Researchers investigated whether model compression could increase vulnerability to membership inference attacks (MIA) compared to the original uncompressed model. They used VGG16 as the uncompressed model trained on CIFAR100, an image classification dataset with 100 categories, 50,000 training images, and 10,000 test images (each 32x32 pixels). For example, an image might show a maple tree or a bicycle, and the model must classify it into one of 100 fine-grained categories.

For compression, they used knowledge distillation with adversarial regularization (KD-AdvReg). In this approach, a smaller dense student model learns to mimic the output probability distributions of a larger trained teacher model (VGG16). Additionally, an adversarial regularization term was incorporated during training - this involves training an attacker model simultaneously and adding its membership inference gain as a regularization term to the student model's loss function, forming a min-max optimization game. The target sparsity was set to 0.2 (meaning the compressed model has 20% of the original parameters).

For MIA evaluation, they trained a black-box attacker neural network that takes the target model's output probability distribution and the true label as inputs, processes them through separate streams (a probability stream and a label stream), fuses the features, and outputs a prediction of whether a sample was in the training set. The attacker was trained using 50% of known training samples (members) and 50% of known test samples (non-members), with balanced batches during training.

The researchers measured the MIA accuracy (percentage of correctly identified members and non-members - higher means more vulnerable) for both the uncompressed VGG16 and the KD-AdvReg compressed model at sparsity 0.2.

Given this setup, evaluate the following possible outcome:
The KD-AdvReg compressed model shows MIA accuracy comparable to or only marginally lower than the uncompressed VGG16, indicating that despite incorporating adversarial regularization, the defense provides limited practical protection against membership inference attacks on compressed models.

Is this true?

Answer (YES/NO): NO